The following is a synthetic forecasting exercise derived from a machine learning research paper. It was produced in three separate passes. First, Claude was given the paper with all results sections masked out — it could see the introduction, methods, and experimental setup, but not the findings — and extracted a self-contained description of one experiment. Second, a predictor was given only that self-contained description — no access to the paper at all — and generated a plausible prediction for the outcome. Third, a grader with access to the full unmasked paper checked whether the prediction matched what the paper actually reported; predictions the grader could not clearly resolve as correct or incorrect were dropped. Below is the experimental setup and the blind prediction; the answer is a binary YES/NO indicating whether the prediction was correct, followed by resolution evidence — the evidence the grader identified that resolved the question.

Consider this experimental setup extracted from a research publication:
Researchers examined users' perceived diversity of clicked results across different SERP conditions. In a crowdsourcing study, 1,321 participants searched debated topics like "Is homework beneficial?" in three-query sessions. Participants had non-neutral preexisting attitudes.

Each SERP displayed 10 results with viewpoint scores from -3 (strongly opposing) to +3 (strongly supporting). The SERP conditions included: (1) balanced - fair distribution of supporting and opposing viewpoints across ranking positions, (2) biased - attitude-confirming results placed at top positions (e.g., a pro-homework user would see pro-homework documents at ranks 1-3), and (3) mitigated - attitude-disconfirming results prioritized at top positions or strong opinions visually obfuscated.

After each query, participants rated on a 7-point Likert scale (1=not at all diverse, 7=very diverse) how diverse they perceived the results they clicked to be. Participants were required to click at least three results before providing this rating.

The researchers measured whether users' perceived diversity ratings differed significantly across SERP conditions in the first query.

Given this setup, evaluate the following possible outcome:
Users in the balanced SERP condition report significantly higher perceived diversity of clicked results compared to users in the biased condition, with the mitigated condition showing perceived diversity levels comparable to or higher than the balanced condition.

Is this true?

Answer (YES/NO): NO